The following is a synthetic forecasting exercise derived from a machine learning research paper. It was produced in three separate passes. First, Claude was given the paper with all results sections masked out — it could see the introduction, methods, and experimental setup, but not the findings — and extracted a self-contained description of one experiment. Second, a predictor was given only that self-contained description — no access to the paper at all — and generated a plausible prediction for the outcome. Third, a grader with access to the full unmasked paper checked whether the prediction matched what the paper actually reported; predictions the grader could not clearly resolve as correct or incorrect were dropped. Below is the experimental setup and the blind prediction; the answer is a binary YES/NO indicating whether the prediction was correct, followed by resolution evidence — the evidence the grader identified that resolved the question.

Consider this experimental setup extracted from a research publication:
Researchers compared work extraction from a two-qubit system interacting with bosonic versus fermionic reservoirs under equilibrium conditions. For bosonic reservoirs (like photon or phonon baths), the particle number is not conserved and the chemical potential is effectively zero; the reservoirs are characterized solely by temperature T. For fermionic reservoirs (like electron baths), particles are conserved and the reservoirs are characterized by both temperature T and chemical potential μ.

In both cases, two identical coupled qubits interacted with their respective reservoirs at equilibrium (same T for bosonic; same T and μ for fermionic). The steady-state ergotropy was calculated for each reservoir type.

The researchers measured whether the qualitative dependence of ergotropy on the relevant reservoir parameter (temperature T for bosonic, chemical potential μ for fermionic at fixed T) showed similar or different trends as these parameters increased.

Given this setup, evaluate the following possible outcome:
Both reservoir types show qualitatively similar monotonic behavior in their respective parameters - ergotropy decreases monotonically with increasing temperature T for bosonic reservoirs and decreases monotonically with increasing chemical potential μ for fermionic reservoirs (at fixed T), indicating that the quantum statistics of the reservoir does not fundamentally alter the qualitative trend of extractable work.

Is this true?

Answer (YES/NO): NO